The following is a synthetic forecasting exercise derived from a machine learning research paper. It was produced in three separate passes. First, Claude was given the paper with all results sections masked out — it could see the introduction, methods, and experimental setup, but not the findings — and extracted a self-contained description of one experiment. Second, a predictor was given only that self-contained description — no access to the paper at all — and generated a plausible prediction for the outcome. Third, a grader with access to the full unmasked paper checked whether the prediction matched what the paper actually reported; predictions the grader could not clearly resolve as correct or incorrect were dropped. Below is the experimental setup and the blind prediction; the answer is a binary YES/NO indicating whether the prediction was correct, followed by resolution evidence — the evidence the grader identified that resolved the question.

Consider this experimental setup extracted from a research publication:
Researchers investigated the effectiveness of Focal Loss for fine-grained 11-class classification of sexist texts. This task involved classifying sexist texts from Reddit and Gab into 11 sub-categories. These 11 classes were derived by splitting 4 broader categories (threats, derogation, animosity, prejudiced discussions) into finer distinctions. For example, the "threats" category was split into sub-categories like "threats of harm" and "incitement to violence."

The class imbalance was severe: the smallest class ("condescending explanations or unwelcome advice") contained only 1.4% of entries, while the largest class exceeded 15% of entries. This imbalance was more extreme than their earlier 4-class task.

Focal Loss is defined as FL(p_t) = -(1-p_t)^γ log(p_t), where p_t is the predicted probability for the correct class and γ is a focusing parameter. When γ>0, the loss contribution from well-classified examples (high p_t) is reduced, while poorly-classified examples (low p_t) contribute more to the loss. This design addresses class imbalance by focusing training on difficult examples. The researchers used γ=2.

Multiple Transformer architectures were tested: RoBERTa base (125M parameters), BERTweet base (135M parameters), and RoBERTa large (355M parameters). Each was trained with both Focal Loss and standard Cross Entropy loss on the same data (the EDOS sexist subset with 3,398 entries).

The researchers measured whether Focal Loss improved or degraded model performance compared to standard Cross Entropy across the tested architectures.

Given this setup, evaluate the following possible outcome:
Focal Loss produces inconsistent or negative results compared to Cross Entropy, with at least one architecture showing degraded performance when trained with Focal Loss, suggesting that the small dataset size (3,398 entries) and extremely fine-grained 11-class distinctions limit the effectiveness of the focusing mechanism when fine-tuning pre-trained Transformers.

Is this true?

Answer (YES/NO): YES